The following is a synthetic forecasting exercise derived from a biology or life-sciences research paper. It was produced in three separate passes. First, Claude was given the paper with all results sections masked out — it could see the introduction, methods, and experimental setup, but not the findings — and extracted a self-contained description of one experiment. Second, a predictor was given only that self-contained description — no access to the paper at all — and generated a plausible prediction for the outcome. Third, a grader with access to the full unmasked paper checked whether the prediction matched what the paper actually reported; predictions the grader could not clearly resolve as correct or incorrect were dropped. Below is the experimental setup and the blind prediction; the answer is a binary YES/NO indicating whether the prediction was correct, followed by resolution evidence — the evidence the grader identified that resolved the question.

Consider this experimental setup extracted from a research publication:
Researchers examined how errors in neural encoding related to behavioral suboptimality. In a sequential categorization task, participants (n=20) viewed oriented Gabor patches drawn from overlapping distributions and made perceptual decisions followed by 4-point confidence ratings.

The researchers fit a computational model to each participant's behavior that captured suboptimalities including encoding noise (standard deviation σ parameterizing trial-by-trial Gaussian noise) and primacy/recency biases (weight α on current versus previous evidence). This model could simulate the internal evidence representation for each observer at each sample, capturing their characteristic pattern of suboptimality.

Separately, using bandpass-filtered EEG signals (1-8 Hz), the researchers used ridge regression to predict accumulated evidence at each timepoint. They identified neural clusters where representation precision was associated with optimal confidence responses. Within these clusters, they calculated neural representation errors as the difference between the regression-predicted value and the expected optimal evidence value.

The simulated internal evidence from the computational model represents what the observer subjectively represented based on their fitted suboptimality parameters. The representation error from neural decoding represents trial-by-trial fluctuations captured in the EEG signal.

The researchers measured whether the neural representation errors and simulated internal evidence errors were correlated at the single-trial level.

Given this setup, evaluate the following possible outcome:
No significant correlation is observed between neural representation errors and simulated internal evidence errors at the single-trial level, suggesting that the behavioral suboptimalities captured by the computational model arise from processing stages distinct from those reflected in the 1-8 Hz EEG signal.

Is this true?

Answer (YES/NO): NO